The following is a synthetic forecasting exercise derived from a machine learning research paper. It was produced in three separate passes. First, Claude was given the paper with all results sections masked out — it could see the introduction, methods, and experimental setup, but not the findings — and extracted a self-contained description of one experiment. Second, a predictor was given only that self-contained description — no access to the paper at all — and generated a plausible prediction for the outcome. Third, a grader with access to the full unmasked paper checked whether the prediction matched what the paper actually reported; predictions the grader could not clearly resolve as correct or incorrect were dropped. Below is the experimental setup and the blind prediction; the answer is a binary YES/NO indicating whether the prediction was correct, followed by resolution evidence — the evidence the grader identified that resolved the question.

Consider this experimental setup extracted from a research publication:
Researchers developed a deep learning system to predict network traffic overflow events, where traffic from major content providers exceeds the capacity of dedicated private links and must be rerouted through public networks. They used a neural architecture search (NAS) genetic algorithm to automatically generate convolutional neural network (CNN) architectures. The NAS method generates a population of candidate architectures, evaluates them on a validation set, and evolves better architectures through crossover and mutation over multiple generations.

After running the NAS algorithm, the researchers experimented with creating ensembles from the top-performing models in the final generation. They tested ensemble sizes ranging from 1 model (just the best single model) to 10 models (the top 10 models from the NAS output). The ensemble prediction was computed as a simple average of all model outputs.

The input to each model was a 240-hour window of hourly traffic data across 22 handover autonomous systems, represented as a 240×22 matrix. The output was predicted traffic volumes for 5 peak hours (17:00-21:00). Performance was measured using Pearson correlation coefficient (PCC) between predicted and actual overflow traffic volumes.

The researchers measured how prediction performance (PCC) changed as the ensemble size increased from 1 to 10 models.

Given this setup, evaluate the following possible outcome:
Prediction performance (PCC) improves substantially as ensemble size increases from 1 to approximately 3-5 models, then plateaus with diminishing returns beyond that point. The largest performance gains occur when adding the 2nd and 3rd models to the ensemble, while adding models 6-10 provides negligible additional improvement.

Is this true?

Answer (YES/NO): NO